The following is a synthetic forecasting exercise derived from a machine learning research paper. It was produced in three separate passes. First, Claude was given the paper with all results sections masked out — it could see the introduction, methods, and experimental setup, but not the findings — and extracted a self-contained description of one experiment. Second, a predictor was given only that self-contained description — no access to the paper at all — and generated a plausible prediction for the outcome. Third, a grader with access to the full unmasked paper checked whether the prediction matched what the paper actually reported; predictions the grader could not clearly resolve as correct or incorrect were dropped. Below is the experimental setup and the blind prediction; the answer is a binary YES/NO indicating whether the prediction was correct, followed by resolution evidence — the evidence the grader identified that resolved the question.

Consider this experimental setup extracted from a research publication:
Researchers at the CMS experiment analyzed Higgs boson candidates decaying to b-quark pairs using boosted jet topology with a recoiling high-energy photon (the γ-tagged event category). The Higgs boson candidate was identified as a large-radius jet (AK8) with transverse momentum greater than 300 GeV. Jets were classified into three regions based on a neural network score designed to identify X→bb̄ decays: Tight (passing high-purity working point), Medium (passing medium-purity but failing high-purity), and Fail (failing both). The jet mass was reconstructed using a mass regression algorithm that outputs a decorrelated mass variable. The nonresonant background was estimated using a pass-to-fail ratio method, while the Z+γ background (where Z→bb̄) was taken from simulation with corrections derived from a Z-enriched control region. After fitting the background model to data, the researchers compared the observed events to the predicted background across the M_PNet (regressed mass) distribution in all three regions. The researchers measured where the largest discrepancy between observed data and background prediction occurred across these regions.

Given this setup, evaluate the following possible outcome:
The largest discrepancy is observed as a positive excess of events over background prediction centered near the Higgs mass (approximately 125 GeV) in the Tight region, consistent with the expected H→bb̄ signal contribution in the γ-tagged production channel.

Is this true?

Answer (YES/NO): NO